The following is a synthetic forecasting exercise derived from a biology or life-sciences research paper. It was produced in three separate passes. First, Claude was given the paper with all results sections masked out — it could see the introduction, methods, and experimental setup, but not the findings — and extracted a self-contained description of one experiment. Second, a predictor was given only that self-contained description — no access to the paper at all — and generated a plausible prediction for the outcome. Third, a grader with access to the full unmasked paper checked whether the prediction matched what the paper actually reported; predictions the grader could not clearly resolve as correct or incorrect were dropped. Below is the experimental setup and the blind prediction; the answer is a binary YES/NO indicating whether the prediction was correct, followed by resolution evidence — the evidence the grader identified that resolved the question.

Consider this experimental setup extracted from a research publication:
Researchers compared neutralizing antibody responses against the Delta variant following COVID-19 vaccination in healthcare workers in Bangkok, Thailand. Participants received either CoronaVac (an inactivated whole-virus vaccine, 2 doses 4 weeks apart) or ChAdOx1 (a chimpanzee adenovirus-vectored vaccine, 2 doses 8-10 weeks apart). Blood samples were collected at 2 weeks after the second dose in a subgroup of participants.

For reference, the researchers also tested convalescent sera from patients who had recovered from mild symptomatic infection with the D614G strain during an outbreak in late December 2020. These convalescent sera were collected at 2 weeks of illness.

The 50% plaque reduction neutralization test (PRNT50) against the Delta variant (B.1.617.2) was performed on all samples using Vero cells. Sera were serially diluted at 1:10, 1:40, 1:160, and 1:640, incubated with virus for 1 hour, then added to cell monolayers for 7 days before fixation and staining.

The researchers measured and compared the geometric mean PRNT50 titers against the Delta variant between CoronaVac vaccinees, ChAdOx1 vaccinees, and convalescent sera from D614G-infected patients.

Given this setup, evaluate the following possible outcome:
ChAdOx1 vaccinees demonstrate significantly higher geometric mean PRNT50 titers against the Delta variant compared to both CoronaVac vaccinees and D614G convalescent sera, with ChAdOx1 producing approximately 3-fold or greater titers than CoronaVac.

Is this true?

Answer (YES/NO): NO